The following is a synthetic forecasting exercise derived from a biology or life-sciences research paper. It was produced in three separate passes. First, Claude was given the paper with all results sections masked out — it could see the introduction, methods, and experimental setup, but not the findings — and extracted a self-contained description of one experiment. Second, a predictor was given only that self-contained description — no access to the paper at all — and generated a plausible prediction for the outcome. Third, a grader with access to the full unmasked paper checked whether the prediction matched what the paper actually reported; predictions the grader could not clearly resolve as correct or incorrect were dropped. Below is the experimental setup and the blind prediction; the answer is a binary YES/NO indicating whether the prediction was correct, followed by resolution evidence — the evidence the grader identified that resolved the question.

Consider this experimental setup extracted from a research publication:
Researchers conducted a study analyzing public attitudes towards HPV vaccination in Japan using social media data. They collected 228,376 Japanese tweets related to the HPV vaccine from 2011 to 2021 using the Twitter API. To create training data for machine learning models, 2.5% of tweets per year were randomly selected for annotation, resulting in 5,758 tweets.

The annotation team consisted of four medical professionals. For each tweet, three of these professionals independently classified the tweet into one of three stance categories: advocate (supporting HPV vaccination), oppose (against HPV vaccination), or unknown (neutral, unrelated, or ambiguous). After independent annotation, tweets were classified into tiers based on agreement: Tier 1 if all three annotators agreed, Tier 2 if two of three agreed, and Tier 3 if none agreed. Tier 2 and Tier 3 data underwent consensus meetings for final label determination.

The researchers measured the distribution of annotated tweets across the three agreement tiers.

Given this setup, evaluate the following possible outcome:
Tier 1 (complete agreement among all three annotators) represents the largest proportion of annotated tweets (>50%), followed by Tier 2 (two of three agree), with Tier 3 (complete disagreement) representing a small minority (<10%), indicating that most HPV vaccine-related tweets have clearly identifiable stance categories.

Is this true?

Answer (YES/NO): YES